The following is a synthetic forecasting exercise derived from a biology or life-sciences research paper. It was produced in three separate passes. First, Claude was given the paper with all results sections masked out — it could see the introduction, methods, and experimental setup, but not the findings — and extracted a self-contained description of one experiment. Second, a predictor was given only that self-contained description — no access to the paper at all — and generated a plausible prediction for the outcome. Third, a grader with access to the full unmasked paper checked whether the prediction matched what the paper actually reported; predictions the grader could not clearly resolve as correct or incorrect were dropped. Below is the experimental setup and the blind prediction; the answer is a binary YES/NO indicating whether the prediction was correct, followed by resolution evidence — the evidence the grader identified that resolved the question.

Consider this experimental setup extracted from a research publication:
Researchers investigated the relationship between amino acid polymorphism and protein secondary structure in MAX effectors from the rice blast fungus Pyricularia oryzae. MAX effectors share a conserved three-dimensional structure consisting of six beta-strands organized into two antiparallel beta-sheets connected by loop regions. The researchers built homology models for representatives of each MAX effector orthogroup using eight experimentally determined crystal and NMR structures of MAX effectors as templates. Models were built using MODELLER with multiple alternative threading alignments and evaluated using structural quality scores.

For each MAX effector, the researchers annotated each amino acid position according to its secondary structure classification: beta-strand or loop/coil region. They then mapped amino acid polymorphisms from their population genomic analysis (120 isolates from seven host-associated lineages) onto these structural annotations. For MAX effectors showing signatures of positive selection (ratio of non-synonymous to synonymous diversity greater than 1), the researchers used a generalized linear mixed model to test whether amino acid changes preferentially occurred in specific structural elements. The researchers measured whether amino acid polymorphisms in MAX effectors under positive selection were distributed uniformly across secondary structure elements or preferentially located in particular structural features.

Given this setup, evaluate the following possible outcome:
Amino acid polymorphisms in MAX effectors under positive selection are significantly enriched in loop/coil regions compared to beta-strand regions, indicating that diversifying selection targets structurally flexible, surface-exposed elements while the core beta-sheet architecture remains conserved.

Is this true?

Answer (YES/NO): YES